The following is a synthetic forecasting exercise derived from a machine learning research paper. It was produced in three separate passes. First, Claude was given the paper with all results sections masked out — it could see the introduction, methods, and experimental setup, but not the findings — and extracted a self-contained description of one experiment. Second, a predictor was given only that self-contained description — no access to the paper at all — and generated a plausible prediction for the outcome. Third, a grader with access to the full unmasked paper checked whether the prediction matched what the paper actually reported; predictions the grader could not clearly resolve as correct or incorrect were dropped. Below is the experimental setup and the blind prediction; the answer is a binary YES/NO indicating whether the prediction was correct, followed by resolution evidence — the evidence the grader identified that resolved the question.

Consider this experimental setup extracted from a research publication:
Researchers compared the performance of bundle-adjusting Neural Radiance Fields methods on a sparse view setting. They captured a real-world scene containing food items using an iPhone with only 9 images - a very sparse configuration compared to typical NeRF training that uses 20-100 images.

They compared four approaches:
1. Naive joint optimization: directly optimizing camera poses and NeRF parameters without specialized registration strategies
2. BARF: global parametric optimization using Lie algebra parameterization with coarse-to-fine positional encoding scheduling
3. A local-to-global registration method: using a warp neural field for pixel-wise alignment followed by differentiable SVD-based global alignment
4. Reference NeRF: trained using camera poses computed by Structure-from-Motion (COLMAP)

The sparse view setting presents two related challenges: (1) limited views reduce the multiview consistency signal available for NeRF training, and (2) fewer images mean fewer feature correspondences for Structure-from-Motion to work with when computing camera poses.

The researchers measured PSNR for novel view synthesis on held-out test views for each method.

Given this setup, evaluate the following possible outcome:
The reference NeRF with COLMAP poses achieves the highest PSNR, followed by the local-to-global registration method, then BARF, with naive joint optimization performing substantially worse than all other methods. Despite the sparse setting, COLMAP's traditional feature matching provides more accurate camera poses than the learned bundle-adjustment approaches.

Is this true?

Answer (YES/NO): NO